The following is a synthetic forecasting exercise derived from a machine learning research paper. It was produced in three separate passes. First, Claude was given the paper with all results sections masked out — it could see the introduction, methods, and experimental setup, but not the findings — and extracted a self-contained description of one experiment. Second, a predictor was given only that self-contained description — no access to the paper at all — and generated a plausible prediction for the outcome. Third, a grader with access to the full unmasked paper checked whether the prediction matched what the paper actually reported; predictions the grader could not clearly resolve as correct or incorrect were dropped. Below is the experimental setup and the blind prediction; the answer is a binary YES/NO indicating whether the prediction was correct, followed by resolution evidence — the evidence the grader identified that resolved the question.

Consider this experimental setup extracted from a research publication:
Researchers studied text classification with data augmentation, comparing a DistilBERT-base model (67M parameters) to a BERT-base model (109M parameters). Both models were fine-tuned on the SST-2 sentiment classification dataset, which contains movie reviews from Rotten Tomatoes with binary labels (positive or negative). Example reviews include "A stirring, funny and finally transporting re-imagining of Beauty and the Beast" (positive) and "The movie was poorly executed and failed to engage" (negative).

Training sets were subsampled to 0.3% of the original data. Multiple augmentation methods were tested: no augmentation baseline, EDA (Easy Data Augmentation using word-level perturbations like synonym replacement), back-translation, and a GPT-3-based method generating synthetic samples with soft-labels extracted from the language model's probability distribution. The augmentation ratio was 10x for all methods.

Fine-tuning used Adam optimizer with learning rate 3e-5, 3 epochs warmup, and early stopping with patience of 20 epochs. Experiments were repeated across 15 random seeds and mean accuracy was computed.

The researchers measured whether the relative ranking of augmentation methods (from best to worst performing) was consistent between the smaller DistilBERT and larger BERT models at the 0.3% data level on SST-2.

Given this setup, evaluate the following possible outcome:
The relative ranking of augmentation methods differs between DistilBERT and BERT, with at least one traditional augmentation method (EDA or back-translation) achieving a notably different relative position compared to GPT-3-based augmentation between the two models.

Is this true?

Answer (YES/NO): NO